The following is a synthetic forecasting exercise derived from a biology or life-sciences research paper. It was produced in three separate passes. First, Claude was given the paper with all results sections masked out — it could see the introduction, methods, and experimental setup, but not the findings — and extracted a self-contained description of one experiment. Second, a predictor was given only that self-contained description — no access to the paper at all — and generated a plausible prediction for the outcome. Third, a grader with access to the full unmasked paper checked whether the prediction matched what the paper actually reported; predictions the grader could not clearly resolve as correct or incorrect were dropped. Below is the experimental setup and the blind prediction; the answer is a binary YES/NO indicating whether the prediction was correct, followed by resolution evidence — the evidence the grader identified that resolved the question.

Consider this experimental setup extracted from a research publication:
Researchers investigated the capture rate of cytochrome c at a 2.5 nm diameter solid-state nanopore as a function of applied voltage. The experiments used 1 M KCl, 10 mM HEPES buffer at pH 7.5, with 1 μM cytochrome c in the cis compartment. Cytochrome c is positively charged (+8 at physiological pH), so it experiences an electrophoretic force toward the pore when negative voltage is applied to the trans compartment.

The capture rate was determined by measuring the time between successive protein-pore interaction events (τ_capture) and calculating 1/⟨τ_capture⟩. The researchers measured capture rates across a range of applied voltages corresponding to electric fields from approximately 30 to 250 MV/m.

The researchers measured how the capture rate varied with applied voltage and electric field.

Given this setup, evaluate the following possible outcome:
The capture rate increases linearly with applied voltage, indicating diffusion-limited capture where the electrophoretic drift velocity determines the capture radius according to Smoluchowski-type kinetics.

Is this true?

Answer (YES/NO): NO